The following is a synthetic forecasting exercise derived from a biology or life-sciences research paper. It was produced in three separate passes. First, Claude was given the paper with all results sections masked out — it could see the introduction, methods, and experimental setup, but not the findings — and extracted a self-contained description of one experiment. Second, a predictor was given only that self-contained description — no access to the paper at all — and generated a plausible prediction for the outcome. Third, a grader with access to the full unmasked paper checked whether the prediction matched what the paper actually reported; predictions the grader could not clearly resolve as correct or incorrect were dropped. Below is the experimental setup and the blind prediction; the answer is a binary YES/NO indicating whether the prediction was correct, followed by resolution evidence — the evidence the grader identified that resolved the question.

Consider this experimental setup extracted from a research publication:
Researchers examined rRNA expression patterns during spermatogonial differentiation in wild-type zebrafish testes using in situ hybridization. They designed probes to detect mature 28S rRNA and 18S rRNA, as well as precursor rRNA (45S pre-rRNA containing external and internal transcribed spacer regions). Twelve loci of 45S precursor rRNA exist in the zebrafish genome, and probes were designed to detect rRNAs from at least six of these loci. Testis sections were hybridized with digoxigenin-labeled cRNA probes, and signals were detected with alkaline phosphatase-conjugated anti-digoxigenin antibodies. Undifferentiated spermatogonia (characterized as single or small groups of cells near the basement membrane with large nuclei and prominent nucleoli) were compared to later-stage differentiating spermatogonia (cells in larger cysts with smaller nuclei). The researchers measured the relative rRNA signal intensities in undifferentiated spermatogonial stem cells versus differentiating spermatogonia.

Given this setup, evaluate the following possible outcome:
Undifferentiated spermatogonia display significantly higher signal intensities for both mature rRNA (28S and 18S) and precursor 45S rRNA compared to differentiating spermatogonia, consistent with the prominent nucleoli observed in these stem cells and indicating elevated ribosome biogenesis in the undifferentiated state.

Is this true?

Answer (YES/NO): NO